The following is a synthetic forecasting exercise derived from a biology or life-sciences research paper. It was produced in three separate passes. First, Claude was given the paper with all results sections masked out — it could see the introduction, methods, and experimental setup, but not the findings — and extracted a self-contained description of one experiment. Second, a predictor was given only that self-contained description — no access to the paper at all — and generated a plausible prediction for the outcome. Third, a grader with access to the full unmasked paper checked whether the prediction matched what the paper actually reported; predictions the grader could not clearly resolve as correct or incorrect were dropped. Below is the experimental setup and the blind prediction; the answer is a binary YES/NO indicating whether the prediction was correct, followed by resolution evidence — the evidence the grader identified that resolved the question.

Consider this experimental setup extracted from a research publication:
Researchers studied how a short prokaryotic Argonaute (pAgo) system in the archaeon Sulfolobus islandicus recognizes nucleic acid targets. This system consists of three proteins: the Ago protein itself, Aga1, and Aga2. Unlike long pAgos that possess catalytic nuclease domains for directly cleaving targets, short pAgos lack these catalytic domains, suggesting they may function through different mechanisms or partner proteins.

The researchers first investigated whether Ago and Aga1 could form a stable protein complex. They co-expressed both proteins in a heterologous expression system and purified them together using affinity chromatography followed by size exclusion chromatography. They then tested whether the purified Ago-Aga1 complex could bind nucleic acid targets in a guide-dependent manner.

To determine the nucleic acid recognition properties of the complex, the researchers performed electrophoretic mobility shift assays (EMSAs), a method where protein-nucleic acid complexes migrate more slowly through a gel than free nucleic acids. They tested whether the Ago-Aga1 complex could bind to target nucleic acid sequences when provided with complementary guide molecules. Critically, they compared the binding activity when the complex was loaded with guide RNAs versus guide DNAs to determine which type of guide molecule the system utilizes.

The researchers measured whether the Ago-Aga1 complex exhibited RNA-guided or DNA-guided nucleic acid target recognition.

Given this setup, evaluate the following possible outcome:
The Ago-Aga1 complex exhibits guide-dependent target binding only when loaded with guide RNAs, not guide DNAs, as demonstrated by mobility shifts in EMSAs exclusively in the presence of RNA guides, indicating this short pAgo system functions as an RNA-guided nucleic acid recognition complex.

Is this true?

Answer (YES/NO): YES